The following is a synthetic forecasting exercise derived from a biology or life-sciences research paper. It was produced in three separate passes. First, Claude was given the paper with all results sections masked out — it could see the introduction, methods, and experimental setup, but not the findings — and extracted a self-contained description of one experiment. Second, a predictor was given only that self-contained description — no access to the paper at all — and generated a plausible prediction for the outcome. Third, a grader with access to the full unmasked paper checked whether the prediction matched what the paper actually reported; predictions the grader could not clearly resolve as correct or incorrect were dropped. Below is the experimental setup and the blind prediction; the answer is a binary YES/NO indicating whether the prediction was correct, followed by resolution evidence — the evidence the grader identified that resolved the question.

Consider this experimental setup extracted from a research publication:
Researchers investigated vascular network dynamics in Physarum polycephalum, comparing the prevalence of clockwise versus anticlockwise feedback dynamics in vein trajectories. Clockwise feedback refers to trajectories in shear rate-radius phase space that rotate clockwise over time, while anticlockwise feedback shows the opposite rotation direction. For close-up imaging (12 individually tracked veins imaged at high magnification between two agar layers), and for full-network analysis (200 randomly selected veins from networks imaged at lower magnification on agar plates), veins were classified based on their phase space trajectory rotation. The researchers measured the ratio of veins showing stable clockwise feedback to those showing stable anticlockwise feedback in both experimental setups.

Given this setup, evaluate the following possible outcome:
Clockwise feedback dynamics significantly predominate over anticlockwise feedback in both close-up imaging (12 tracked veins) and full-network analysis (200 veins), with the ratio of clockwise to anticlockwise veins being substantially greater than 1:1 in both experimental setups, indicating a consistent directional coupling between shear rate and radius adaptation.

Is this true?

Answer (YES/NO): YES